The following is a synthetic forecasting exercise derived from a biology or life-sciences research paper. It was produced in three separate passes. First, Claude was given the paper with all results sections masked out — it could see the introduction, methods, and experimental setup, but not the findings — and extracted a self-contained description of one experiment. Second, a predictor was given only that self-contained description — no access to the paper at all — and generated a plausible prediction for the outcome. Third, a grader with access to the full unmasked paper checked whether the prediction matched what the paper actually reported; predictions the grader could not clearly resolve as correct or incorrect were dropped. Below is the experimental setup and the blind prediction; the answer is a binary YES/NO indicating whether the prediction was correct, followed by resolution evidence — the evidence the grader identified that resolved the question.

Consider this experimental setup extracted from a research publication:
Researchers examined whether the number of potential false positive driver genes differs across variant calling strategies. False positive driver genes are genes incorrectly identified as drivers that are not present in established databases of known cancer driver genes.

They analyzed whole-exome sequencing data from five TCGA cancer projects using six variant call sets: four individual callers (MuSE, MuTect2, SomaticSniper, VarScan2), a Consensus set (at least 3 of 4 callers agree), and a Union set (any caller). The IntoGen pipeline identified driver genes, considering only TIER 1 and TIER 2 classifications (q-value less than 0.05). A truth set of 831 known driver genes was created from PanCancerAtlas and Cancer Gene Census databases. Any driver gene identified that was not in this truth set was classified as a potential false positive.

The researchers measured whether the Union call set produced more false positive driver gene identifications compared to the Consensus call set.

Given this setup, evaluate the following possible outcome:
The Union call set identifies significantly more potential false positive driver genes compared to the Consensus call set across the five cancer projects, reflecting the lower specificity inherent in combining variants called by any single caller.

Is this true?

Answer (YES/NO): NO